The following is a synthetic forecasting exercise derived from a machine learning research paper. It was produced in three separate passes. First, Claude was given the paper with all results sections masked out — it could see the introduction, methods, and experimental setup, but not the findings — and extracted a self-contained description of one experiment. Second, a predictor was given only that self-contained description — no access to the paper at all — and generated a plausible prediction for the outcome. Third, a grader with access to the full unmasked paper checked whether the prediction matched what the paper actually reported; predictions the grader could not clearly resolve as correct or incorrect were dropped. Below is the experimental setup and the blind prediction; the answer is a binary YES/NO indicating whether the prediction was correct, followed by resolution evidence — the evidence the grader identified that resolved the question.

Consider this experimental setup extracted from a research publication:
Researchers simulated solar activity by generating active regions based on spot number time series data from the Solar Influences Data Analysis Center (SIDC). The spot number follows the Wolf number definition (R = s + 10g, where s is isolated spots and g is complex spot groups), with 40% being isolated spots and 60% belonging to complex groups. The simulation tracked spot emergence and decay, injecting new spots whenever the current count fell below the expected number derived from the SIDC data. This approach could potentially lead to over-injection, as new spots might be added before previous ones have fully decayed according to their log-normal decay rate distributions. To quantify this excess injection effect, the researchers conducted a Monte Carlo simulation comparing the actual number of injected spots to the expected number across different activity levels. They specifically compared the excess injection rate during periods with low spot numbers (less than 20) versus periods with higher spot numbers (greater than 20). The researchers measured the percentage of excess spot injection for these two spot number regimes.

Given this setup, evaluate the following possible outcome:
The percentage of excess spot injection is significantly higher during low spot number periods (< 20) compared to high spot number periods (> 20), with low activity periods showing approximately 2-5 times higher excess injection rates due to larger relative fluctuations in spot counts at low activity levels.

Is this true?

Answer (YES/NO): NO